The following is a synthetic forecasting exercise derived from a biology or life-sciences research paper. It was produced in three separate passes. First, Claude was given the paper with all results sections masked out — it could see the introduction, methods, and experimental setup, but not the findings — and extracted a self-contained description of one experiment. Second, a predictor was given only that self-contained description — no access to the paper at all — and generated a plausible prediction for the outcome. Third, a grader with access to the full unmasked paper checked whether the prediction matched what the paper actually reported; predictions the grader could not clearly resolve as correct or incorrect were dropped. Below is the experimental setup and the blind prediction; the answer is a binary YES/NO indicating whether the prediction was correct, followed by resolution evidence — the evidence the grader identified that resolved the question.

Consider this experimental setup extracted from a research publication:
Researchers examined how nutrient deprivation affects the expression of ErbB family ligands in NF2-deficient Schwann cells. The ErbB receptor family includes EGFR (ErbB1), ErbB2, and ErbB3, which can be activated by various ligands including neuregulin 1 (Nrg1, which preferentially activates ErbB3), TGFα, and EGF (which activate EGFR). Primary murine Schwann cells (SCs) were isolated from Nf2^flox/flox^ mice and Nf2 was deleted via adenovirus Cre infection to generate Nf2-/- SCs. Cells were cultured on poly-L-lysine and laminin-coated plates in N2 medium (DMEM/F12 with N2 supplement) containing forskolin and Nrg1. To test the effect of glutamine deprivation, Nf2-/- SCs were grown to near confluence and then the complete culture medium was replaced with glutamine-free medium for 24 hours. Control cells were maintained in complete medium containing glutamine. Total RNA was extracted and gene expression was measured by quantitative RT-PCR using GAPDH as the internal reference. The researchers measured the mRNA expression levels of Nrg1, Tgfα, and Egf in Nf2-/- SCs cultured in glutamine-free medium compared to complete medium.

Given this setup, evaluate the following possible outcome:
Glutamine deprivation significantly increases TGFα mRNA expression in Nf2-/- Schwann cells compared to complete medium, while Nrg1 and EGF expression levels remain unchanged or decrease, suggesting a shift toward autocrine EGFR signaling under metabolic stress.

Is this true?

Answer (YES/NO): NO